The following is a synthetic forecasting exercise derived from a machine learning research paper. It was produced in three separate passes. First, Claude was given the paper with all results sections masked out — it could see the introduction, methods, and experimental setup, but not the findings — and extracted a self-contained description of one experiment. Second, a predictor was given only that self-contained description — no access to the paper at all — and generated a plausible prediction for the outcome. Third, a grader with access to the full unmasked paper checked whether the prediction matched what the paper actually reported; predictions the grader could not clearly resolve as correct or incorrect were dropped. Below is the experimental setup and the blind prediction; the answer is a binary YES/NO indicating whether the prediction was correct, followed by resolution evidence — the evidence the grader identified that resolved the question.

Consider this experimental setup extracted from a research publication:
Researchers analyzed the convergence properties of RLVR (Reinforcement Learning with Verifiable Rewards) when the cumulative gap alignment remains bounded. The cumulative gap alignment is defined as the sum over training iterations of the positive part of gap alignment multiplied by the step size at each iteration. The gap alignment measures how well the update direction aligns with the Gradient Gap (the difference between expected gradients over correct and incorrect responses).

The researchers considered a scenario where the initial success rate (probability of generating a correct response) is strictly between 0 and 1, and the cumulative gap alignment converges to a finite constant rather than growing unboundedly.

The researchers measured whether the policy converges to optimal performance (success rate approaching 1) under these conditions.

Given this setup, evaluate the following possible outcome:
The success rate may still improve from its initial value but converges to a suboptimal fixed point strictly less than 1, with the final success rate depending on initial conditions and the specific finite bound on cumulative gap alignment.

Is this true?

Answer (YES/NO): NO